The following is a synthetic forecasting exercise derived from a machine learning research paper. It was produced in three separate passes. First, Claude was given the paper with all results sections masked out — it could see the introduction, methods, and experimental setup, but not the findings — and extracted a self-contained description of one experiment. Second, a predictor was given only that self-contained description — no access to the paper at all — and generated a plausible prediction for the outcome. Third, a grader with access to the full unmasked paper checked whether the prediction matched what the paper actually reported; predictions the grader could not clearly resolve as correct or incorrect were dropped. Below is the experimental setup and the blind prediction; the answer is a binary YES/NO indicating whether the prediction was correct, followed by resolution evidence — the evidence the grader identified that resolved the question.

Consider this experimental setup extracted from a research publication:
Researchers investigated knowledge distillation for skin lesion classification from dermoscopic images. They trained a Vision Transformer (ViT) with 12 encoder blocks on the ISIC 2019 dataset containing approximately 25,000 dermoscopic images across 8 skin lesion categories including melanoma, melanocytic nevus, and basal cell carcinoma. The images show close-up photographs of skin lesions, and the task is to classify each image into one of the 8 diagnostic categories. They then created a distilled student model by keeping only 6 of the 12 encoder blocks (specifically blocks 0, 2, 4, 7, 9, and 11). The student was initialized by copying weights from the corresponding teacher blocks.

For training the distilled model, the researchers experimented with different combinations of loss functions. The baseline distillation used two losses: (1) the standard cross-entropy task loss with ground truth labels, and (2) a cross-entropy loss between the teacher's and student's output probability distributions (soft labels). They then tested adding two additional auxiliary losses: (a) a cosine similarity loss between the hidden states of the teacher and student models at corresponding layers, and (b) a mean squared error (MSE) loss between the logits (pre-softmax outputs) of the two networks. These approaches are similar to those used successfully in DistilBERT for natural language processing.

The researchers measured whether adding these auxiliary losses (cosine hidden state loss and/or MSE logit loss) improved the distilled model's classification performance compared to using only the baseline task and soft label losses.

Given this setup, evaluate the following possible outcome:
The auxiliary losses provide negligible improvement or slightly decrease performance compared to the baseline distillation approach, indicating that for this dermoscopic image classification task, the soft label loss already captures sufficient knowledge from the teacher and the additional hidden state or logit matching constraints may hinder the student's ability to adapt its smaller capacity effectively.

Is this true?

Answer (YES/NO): YES